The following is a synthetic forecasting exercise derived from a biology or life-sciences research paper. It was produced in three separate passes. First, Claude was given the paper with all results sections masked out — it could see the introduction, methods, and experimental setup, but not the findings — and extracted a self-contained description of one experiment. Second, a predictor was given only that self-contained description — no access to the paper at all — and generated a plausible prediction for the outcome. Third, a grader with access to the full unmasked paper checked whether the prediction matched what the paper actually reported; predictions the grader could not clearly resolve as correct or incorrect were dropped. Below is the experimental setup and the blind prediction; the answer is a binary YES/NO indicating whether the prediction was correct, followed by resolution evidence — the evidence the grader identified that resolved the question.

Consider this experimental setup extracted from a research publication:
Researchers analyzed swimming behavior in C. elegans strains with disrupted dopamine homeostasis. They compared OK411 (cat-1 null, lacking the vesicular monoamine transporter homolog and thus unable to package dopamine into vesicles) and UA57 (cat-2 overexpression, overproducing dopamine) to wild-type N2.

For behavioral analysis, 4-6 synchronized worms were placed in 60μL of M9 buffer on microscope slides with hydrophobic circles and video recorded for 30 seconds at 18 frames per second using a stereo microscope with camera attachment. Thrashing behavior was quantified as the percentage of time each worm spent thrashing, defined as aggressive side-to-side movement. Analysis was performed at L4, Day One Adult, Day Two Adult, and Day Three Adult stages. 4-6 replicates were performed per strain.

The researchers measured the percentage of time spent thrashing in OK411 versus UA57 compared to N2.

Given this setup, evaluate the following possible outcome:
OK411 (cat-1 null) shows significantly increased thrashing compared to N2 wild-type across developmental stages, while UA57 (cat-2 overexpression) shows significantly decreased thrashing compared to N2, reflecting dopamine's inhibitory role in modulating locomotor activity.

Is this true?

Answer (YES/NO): NO